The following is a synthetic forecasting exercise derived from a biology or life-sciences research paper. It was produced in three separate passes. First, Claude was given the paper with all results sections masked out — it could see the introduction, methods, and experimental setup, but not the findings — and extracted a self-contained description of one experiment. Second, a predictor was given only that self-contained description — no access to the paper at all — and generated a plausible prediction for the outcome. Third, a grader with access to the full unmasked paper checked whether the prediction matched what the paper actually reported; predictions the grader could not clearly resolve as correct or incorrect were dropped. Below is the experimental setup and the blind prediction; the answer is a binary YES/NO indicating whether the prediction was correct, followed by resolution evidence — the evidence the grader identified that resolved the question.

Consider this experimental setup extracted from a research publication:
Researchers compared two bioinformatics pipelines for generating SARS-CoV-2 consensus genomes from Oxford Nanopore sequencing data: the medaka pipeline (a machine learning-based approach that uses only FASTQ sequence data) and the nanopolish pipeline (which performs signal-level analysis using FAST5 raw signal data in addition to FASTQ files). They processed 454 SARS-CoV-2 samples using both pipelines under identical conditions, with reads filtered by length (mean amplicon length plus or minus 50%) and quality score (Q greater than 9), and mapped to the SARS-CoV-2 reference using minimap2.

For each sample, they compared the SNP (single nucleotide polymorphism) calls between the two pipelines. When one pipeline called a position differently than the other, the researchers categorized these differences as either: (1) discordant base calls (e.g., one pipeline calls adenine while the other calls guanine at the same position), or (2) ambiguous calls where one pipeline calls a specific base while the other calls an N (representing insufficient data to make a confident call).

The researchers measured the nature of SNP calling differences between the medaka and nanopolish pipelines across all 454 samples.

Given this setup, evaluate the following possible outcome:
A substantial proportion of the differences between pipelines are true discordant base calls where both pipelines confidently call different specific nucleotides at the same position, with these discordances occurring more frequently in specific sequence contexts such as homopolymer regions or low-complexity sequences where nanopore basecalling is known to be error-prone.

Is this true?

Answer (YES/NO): NO